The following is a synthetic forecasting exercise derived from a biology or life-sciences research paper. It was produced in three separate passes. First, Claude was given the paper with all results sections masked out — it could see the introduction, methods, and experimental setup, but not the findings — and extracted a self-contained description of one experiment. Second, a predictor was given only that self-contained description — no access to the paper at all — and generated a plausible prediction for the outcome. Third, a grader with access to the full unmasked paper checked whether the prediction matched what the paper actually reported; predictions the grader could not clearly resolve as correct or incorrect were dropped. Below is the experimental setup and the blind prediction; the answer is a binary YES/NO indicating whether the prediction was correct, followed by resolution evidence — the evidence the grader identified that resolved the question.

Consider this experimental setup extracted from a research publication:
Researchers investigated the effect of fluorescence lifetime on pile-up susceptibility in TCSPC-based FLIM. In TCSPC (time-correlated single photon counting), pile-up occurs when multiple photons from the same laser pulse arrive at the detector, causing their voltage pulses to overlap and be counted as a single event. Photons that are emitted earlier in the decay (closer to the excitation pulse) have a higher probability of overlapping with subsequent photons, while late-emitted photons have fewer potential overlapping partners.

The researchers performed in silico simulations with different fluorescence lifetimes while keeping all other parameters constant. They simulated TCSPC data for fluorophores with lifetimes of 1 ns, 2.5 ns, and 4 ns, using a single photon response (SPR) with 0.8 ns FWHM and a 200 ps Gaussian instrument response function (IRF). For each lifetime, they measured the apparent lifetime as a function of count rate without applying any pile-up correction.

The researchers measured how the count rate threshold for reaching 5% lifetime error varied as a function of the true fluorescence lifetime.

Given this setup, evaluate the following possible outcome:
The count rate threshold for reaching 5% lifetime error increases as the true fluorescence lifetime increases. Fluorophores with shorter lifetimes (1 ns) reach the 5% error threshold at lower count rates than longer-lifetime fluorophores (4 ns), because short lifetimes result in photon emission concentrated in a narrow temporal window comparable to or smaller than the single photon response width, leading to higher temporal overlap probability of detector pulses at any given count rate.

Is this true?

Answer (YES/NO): YES